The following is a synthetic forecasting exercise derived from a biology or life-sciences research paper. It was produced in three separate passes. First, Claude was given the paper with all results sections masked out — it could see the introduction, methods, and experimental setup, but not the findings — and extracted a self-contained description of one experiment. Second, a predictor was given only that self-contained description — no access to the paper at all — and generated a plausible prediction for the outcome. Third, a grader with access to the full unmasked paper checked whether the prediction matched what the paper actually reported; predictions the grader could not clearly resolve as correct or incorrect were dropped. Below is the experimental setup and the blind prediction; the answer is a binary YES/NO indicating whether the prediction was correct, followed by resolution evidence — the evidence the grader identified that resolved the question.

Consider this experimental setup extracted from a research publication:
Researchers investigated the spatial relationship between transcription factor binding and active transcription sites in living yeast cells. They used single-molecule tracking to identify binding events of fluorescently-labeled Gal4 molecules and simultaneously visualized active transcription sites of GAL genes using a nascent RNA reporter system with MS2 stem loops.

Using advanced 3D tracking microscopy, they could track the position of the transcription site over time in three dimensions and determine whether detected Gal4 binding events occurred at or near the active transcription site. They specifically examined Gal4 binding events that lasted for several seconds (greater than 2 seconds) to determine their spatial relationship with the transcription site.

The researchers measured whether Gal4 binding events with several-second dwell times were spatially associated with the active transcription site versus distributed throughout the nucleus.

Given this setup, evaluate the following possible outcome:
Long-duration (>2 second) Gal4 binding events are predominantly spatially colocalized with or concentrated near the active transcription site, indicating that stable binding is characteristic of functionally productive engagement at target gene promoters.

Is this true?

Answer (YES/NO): YES